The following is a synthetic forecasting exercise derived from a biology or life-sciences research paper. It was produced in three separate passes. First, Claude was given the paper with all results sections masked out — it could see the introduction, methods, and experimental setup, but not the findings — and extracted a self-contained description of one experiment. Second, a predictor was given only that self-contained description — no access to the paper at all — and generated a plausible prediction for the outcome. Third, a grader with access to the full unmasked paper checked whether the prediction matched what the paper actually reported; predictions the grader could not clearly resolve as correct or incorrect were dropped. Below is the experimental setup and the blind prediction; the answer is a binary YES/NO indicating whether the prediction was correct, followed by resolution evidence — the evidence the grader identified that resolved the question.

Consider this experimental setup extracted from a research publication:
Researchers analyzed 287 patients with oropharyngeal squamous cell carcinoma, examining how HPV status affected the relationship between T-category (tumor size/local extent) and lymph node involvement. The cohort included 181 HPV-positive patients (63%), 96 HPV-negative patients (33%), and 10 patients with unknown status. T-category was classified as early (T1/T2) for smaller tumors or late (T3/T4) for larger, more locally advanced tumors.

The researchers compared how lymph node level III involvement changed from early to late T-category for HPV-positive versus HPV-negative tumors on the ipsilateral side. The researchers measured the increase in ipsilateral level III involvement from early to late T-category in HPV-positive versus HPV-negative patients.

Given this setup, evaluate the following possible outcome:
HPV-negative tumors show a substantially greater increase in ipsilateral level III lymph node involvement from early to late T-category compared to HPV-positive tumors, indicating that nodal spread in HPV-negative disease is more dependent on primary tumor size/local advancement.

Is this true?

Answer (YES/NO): YES